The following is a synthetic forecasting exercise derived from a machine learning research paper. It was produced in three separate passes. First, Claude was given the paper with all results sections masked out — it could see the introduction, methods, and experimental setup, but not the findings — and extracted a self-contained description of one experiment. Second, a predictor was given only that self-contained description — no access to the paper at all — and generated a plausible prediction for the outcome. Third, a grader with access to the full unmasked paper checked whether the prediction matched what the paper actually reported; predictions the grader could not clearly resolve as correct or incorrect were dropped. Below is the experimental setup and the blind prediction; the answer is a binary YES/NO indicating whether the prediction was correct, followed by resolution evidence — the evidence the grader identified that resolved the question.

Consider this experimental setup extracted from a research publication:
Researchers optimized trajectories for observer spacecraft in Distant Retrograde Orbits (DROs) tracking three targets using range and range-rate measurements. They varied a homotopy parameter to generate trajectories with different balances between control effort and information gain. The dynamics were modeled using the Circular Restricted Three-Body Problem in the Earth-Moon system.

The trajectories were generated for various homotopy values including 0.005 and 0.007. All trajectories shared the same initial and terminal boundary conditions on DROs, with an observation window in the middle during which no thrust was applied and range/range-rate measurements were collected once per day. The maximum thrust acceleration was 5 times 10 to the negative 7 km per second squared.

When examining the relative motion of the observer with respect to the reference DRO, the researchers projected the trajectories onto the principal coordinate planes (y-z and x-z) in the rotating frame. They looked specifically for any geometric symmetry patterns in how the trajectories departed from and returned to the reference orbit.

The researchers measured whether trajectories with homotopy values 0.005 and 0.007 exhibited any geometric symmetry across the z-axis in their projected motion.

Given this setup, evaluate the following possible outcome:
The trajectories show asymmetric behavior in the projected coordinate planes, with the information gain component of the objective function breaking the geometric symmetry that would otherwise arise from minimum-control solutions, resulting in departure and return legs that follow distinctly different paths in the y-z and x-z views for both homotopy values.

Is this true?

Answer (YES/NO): NO